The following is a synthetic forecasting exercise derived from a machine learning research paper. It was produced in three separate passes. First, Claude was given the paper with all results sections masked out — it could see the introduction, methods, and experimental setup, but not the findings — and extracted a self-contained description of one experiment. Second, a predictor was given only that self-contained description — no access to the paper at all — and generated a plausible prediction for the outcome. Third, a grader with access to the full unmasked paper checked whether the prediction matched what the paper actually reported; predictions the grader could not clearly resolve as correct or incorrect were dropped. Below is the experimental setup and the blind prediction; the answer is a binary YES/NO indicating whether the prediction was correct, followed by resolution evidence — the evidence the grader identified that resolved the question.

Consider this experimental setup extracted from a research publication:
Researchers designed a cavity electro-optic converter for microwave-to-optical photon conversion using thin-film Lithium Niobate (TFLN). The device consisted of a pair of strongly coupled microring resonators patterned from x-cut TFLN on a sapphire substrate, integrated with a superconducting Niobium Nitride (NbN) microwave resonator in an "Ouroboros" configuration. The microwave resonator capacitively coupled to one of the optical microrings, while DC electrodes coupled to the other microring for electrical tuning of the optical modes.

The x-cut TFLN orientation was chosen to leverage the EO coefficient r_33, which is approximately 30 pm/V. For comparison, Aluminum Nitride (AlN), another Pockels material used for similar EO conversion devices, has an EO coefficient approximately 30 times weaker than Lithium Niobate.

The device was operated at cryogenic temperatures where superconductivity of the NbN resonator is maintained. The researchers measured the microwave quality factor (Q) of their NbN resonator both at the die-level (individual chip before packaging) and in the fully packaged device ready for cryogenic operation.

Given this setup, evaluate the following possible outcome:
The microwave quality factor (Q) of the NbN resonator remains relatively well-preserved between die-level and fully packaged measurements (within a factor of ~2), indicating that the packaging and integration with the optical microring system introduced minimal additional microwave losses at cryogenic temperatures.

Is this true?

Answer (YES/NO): NO